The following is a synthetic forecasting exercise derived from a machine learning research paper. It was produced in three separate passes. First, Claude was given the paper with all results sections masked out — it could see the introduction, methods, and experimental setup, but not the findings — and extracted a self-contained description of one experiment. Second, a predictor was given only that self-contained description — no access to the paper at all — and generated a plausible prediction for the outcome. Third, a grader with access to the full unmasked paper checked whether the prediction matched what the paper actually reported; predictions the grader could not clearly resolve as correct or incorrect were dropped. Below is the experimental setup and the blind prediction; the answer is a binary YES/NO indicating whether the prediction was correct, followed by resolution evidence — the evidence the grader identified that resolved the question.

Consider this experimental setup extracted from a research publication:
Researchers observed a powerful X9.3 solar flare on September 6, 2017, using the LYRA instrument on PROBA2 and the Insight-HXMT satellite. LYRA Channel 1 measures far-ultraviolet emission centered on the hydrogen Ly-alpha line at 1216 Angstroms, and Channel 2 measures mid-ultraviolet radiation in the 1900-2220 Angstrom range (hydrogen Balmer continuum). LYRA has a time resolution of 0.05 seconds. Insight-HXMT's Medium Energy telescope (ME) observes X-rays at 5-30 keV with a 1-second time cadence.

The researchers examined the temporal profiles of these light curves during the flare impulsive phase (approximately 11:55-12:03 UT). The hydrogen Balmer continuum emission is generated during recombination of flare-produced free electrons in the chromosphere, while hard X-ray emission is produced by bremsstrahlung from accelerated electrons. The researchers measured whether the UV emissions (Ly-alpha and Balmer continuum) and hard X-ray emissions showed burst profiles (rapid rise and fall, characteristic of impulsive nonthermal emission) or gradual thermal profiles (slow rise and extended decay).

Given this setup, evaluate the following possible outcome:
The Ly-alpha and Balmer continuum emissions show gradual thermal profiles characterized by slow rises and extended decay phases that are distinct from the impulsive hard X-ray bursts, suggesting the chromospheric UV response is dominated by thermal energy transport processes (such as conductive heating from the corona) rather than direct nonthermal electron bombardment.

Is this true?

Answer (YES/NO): NO